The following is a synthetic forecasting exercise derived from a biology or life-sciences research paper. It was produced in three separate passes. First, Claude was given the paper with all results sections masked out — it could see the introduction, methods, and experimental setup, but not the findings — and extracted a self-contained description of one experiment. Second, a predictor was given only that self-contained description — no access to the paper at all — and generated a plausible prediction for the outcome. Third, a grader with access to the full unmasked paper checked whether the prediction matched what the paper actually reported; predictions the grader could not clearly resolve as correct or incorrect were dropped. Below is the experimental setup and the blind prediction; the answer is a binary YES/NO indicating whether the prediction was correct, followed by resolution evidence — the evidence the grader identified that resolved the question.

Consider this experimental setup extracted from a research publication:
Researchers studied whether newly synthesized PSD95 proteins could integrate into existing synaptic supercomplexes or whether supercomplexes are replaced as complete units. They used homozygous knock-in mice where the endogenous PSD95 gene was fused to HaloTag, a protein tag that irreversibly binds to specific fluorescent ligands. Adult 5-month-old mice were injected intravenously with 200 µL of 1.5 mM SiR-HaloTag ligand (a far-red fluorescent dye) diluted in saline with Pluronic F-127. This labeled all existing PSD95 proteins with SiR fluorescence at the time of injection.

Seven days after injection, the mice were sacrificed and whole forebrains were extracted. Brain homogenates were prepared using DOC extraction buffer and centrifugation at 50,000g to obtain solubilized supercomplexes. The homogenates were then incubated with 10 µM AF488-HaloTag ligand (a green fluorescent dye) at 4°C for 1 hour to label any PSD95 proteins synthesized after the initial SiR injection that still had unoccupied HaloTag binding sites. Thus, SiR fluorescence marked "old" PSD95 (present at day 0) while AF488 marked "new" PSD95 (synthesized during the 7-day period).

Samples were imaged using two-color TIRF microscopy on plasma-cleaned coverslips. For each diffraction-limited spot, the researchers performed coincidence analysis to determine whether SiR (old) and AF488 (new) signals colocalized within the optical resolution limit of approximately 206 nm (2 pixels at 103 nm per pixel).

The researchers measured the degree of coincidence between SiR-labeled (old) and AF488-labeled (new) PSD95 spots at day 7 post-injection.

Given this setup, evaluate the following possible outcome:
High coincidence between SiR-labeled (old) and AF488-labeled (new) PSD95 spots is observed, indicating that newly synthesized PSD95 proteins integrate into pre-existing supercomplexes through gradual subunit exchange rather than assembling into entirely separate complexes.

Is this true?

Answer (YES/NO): NO